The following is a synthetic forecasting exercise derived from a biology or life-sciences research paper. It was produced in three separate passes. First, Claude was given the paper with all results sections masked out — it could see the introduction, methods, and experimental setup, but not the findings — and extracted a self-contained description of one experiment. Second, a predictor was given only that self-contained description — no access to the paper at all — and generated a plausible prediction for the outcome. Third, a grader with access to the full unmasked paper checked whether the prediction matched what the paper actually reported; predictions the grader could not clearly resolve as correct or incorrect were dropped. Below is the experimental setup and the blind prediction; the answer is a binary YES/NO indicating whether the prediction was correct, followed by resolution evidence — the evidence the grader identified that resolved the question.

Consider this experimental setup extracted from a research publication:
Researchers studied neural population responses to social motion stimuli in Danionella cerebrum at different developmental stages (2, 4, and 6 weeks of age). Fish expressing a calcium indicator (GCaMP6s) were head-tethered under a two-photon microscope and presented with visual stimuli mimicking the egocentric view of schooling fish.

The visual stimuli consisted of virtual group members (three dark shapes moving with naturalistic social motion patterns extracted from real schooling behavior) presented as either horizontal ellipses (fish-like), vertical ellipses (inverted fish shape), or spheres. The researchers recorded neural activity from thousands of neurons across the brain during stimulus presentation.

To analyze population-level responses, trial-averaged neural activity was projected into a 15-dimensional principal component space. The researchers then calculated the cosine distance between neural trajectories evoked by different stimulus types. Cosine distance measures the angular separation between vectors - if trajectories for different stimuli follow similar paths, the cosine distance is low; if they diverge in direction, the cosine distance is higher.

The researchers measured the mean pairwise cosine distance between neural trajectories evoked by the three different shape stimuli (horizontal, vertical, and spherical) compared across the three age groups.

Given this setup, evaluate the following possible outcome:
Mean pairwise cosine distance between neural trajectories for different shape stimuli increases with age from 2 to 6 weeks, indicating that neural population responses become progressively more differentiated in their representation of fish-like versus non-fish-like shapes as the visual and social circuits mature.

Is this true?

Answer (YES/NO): NO